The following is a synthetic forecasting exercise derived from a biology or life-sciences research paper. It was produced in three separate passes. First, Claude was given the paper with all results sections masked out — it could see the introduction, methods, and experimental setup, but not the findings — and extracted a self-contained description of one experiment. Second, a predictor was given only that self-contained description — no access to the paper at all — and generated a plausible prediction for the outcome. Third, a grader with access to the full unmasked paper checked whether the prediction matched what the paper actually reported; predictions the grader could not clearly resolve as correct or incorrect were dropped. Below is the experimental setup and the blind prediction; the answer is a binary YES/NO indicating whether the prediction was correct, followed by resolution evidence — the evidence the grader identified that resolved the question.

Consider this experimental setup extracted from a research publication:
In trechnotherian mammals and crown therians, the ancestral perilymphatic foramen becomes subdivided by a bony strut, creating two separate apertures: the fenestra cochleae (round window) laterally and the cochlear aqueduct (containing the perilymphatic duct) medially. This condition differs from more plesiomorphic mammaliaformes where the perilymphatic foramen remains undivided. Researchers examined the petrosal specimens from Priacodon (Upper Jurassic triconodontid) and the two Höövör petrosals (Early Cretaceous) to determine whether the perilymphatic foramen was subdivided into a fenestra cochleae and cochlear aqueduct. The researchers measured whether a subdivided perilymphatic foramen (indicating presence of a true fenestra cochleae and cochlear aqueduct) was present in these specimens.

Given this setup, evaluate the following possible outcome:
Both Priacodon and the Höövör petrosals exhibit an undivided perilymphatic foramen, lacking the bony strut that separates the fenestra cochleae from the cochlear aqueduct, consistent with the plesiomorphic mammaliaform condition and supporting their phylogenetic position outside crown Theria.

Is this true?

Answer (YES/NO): NO